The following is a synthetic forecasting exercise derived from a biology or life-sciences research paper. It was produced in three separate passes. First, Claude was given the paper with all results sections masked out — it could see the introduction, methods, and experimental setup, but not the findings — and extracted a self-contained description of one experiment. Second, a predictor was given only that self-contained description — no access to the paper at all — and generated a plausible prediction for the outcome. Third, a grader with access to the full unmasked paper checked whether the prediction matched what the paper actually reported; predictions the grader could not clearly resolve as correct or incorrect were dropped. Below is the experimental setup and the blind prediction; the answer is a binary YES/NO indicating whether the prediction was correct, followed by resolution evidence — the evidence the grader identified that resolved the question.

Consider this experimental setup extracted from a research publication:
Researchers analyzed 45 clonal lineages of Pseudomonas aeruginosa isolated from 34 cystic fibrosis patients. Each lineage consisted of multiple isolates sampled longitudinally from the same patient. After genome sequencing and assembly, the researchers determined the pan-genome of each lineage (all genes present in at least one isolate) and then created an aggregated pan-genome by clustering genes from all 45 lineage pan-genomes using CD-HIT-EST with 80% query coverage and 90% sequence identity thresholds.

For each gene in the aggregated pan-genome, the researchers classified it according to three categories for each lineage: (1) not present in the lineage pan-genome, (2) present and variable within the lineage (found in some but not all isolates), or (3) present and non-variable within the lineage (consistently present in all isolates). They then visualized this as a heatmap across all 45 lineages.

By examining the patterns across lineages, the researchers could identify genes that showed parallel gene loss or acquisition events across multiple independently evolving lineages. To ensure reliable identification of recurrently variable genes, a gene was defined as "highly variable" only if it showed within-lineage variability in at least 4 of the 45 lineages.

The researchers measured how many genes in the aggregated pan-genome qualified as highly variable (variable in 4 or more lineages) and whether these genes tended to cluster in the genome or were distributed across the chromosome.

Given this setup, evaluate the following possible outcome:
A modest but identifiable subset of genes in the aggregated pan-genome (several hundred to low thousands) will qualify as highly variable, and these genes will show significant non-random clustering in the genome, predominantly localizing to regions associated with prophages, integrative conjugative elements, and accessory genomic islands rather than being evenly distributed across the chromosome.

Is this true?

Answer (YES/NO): NO